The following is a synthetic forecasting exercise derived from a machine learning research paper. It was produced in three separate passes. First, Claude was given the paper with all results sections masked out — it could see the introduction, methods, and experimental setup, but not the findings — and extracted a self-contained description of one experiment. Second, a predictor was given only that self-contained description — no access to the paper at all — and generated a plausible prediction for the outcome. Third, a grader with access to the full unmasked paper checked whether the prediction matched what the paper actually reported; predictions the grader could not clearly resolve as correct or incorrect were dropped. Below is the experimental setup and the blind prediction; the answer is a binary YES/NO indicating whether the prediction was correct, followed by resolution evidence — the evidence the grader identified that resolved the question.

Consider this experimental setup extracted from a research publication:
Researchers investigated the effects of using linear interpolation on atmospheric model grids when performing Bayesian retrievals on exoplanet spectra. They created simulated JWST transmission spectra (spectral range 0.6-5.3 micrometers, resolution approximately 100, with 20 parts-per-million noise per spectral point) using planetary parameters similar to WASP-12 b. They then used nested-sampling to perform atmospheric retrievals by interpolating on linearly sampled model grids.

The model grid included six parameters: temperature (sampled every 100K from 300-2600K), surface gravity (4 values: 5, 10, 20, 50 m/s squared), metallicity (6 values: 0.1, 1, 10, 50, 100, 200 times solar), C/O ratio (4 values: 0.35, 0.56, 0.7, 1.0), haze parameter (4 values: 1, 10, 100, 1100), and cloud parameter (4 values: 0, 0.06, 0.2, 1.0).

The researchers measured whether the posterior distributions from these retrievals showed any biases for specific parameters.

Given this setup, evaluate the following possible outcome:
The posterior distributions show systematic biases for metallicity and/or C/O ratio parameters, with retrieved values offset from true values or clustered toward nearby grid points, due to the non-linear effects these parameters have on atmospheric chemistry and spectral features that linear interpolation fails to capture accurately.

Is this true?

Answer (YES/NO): YES